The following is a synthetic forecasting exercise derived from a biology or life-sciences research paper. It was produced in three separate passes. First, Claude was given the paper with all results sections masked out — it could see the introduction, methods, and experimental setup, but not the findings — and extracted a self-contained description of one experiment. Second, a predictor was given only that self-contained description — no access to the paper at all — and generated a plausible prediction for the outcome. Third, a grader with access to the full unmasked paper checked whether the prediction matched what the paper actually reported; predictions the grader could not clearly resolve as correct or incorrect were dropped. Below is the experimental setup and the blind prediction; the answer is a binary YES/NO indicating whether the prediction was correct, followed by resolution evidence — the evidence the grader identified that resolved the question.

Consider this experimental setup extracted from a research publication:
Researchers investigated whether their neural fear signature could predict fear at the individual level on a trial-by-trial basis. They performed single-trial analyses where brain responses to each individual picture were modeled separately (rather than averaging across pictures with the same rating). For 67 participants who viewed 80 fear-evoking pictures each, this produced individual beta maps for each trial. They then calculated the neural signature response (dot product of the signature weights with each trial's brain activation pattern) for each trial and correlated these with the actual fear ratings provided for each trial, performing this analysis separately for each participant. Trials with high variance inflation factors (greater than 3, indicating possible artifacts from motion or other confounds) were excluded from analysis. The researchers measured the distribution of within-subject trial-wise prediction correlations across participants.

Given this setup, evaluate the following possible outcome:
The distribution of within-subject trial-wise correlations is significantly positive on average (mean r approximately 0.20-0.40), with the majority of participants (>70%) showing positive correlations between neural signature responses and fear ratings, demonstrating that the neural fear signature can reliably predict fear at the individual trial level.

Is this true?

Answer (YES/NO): YES